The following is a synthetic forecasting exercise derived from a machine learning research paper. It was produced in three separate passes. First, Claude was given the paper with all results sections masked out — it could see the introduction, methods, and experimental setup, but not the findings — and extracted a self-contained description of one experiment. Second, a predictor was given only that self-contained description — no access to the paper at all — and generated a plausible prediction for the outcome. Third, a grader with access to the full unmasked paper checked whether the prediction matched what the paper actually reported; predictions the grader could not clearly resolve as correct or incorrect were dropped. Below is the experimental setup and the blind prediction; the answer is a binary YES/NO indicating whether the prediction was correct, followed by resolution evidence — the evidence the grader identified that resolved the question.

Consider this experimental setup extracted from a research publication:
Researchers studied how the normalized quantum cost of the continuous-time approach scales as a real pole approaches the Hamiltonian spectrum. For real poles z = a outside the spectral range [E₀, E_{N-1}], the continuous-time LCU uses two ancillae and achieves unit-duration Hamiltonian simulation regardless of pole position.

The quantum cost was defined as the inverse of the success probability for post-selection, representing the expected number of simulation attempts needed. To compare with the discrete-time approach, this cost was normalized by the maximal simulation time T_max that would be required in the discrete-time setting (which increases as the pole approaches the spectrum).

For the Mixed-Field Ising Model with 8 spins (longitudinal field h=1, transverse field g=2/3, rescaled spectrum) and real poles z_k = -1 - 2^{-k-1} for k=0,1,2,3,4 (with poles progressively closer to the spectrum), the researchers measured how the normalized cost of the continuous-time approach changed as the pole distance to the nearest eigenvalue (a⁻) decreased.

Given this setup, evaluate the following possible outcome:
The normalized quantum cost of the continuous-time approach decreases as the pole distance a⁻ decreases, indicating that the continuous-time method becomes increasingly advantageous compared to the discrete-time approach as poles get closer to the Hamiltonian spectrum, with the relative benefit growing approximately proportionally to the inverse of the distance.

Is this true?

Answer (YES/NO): NO